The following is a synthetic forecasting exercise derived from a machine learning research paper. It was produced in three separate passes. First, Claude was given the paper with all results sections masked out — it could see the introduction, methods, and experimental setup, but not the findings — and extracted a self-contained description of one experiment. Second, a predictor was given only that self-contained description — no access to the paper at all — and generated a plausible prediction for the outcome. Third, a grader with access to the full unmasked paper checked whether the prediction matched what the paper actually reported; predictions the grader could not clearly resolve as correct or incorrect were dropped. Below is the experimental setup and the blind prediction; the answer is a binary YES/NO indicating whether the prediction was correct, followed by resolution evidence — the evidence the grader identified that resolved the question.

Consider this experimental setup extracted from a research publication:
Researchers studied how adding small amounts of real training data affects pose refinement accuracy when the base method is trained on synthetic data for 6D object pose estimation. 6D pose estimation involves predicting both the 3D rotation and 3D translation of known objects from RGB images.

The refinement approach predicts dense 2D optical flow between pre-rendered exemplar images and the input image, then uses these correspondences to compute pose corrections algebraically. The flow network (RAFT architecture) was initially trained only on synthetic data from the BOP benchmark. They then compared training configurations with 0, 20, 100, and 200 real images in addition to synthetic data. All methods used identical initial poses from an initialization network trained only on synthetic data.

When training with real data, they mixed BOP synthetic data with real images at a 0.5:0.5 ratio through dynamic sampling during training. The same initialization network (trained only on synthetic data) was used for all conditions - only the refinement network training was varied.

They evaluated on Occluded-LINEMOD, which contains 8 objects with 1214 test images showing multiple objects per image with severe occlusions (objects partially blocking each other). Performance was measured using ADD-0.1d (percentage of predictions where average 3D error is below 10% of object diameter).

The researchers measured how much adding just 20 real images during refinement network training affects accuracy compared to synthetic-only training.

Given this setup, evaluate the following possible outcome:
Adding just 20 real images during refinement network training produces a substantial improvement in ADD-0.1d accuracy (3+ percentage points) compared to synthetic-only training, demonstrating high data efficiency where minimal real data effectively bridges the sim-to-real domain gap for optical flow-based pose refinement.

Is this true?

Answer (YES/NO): YES